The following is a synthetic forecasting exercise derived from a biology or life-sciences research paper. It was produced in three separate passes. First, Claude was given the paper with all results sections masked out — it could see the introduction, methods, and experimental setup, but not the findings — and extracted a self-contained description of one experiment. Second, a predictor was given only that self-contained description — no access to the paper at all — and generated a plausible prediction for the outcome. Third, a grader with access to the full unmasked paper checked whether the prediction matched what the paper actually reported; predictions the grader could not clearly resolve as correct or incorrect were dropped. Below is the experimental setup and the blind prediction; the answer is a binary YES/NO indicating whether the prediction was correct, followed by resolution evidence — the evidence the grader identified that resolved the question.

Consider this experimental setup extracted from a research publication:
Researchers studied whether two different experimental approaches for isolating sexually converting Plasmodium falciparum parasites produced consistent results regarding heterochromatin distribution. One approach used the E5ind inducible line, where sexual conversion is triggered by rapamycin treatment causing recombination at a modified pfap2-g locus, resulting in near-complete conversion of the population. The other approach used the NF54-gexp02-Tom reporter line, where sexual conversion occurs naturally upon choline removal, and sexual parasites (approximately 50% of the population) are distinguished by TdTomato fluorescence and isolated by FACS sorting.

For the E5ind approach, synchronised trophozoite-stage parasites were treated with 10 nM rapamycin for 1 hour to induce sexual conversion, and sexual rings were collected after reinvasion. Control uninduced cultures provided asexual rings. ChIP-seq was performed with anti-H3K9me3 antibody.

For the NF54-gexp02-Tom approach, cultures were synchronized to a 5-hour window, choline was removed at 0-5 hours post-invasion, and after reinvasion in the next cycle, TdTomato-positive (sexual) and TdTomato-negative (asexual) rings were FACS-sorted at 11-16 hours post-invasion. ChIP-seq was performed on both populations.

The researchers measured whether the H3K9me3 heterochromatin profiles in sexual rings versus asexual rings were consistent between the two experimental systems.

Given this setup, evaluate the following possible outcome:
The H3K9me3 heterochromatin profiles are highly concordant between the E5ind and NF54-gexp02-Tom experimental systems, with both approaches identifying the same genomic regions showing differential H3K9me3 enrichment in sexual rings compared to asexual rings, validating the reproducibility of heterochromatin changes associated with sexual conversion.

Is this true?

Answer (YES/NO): NO